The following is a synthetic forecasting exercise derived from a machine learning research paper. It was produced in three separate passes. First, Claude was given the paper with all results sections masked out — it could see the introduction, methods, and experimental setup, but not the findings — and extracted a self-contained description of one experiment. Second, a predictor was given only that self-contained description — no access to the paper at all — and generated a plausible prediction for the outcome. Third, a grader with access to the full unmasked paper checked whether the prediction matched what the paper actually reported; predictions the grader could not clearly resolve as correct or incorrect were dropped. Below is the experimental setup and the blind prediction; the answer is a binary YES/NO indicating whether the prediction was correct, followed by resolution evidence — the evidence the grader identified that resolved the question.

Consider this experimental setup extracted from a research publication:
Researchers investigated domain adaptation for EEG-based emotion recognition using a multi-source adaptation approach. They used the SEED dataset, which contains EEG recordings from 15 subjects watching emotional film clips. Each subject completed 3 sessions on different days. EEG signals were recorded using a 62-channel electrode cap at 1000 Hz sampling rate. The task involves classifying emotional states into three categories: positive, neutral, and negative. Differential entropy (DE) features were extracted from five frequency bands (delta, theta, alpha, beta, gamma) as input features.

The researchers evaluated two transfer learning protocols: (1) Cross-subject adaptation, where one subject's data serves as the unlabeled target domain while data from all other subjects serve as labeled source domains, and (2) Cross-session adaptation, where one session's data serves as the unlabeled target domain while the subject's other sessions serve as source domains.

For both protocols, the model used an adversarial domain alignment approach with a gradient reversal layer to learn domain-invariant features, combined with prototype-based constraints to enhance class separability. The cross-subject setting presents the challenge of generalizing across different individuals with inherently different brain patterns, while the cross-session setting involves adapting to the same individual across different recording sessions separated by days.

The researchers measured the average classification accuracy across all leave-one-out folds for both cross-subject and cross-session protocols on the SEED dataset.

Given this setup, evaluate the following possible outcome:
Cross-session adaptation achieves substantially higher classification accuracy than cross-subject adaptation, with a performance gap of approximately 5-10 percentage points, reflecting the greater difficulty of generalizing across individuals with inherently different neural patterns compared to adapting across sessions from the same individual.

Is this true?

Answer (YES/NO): NO